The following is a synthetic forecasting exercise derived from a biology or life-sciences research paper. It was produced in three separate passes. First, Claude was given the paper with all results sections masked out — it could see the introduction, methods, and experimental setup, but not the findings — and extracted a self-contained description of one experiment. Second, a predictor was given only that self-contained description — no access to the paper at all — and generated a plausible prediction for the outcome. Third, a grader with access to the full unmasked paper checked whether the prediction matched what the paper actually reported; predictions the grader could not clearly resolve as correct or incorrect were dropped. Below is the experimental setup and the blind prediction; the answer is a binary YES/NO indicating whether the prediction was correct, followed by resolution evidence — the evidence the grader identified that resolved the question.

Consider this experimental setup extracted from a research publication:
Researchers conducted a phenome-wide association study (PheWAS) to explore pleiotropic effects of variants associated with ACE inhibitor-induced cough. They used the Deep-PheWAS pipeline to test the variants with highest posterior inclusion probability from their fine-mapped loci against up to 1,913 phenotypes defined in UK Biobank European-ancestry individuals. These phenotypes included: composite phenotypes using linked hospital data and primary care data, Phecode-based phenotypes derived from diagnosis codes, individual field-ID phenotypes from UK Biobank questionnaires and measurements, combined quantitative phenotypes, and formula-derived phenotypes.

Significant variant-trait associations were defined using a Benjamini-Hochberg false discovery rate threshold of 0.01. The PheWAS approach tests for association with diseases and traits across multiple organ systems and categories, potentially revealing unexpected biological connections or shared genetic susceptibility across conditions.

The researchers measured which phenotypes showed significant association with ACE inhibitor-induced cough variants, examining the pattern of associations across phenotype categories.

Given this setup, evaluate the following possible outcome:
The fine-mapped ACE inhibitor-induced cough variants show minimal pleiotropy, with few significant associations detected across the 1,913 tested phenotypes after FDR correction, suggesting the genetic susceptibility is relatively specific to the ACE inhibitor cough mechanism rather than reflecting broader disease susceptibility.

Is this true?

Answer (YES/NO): YES